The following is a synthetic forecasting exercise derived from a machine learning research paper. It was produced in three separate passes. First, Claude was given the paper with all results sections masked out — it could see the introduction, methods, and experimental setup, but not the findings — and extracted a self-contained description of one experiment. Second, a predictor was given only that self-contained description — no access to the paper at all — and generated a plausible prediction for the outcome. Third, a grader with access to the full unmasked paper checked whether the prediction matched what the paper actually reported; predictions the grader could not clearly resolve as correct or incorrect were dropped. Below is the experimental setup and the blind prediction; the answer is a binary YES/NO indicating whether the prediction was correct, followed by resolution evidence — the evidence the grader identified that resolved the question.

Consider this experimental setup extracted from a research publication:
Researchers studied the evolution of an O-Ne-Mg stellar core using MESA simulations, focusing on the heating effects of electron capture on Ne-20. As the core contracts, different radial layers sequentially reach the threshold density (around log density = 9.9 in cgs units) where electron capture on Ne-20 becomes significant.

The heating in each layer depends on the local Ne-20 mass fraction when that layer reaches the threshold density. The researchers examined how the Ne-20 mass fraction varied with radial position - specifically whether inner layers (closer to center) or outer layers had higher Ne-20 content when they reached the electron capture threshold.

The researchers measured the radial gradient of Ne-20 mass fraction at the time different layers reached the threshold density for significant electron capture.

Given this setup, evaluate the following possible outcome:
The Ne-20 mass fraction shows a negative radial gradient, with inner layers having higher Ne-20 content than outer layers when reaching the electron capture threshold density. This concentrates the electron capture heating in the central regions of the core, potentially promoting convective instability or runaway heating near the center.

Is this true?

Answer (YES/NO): NO